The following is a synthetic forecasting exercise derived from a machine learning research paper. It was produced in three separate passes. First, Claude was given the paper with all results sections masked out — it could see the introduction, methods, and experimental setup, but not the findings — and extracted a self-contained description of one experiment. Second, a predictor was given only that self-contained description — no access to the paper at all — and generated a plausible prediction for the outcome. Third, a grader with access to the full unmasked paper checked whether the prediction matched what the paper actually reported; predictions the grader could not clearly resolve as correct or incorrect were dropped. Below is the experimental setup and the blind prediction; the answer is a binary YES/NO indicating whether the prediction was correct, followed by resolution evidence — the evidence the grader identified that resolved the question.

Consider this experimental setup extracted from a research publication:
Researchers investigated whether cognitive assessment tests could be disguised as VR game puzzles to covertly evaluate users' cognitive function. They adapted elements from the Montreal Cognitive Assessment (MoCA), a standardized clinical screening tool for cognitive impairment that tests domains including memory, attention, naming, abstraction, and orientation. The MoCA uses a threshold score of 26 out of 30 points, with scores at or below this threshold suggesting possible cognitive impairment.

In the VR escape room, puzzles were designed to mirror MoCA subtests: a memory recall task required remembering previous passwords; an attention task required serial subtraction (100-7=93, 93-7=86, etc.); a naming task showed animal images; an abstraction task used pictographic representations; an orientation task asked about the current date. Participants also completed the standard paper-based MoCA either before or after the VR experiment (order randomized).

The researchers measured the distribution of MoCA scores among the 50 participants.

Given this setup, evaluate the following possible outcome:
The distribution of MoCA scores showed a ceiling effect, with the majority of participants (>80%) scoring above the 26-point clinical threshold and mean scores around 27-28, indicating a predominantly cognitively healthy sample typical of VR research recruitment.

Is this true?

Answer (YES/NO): YES